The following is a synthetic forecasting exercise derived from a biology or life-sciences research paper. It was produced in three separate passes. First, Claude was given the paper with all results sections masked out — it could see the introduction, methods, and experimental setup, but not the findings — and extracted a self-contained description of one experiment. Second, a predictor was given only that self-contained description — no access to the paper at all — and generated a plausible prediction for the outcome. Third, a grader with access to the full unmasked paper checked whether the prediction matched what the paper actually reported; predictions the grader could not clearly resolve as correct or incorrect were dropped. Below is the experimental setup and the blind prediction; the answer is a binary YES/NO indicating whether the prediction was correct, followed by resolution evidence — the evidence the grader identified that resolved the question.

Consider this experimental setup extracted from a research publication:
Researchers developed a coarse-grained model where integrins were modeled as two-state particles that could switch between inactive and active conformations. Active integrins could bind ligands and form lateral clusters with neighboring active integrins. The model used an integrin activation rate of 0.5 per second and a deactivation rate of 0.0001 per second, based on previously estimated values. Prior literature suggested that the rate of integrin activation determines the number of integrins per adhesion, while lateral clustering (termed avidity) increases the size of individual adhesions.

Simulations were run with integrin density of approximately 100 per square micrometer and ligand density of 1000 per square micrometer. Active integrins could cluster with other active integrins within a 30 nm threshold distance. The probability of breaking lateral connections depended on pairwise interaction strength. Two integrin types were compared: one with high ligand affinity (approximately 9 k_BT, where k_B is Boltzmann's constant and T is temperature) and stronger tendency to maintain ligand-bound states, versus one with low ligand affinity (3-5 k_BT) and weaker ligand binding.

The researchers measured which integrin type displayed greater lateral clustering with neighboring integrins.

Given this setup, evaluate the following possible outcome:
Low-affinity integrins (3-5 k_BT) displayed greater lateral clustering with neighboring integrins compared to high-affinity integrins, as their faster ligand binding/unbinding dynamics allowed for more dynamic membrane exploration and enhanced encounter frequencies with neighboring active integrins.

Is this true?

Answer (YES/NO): YES